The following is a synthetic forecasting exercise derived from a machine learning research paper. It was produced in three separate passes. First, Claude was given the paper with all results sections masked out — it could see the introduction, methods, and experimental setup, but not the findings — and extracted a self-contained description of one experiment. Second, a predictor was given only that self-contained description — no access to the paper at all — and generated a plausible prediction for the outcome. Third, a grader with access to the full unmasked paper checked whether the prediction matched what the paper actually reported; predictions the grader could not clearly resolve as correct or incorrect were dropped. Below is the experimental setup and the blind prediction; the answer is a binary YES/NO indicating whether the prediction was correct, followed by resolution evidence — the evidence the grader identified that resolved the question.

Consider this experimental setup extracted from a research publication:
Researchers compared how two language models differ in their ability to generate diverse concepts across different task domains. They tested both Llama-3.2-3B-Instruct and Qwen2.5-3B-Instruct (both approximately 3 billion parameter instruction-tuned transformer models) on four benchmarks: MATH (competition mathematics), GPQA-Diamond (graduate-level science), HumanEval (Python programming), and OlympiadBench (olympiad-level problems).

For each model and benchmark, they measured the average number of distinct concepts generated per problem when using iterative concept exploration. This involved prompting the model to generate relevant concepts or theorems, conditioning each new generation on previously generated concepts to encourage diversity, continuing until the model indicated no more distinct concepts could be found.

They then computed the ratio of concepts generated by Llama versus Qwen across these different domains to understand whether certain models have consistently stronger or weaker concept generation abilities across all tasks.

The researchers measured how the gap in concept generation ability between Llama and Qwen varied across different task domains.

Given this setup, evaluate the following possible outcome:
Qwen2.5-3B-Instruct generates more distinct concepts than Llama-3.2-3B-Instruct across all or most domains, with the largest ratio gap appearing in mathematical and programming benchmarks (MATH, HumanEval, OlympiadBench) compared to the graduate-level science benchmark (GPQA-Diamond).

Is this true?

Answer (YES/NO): NO